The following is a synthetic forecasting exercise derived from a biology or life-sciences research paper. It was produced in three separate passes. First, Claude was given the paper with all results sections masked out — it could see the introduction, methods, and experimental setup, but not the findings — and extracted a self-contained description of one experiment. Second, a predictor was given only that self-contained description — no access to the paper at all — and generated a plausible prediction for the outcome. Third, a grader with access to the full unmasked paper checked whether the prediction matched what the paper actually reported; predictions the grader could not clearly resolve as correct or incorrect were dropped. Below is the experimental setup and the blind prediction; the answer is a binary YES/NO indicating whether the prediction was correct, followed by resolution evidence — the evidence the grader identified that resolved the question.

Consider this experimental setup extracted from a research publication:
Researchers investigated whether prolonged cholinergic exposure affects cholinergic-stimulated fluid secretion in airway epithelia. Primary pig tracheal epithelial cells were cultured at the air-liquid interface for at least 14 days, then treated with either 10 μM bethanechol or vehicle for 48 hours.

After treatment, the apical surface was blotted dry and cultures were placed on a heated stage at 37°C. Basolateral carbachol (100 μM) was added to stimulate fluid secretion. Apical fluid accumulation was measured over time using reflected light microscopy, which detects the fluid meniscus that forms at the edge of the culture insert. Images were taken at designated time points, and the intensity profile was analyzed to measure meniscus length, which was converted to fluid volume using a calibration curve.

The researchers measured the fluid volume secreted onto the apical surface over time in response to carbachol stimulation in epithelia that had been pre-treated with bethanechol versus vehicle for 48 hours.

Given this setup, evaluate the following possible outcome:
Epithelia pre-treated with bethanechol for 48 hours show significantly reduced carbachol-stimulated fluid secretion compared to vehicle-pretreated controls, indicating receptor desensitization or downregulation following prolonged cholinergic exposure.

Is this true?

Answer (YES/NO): YES